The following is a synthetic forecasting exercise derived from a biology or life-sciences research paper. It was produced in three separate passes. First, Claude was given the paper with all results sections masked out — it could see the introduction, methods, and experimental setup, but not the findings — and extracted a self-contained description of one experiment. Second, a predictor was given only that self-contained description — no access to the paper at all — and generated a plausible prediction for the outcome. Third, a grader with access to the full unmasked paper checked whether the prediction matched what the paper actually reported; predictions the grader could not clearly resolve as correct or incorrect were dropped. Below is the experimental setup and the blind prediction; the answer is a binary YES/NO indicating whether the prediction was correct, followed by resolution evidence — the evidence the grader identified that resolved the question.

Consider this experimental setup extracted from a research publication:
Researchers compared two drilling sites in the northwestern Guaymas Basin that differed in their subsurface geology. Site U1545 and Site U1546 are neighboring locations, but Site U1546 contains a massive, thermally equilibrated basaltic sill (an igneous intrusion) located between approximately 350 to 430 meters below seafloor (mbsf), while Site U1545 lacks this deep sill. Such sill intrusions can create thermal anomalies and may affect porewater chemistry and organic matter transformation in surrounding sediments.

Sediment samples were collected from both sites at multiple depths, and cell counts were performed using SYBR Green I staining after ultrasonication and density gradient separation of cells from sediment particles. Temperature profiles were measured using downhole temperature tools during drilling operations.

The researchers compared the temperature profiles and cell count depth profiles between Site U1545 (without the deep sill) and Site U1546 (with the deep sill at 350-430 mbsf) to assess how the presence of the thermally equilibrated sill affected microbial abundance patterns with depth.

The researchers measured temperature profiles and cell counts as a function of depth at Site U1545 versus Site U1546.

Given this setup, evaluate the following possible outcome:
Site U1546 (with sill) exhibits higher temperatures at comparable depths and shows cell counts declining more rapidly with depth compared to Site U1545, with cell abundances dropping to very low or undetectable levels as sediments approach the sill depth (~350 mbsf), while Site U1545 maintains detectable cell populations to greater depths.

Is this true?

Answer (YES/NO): NO